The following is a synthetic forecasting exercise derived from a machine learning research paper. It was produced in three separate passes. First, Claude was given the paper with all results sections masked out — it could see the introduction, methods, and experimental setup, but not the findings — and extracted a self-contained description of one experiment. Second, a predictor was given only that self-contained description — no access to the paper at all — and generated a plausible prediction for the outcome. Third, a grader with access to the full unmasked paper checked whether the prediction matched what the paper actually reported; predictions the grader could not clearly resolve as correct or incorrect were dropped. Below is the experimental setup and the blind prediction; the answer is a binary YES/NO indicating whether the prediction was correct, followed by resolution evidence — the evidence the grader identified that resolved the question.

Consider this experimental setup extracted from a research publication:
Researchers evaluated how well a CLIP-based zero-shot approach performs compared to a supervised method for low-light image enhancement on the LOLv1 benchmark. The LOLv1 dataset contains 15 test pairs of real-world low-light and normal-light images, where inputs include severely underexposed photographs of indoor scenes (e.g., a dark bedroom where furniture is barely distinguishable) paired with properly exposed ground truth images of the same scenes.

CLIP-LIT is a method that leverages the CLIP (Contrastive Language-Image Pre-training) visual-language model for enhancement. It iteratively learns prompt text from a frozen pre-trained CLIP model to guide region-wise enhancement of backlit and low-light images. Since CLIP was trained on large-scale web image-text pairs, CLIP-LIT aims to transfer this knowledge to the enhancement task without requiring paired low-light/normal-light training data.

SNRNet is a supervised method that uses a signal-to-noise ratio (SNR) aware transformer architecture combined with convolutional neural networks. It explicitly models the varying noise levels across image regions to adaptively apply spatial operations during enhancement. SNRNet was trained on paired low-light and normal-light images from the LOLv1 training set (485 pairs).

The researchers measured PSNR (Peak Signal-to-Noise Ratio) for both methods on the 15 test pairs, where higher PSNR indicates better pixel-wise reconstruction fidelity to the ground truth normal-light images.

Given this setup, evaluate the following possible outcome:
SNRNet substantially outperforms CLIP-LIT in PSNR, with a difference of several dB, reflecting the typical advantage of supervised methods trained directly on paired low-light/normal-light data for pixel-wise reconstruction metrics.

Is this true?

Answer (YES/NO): YES